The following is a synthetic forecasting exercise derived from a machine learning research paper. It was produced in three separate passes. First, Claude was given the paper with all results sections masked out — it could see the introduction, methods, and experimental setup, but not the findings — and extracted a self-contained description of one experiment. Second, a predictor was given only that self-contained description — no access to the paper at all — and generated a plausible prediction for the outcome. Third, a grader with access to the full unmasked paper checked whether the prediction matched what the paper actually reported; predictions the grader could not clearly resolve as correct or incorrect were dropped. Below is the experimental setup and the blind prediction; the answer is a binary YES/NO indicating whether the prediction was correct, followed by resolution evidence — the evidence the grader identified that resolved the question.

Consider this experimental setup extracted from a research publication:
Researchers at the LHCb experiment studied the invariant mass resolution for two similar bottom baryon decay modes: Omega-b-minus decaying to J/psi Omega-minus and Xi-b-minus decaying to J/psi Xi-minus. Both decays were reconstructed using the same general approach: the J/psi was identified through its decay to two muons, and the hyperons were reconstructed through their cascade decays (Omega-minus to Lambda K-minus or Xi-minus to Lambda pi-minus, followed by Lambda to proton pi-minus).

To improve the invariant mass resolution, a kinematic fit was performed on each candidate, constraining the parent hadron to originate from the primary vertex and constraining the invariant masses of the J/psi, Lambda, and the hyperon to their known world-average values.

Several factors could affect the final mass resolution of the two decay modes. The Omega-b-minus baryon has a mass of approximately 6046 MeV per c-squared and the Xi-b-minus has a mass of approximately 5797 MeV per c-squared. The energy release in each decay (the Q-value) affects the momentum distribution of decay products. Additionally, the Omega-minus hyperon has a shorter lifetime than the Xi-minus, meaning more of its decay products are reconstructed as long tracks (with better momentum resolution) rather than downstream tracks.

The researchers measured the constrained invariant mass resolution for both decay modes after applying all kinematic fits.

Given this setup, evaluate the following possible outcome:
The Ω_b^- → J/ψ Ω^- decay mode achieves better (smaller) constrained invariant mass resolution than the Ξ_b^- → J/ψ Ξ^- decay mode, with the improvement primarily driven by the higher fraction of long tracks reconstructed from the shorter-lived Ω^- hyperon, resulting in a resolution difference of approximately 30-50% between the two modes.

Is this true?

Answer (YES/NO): NO